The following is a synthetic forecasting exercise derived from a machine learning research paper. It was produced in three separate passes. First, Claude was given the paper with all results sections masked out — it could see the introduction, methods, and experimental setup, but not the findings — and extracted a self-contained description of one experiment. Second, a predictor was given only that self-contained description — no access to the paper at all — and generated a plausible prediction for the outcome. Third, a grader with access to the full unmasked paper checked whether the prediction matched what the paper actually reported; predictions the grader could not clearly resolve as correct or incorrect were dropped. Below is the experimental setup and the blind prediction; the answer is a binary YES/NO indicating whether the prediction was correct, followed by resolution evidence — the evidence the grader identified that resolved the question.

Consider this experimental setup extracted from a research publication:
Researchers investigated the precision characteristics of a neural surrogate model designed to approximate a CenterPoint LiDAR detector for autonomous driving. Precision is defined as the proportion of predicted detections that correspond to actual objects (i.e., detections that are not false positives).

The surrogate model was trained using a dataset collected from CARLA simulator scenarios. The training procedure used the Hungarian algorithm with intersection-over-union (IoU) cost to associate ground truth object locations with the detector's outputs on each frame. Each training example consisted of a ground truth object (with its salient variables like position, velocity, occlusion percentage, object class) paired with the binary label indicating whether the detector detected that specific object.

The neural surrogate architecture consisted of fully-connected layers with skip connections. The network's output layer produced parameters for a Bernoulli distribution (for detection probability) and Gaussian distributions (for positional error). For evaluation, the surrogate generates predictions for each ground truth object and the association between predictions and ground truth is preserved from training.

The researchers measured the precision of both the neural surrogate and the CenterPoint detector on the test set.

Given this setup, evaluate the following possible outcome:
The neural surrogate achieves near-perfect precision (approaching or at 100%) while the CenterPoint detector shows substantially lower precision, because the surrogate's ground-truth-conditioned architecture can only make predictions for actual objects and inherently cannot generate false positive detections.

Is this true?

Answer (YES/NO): YES